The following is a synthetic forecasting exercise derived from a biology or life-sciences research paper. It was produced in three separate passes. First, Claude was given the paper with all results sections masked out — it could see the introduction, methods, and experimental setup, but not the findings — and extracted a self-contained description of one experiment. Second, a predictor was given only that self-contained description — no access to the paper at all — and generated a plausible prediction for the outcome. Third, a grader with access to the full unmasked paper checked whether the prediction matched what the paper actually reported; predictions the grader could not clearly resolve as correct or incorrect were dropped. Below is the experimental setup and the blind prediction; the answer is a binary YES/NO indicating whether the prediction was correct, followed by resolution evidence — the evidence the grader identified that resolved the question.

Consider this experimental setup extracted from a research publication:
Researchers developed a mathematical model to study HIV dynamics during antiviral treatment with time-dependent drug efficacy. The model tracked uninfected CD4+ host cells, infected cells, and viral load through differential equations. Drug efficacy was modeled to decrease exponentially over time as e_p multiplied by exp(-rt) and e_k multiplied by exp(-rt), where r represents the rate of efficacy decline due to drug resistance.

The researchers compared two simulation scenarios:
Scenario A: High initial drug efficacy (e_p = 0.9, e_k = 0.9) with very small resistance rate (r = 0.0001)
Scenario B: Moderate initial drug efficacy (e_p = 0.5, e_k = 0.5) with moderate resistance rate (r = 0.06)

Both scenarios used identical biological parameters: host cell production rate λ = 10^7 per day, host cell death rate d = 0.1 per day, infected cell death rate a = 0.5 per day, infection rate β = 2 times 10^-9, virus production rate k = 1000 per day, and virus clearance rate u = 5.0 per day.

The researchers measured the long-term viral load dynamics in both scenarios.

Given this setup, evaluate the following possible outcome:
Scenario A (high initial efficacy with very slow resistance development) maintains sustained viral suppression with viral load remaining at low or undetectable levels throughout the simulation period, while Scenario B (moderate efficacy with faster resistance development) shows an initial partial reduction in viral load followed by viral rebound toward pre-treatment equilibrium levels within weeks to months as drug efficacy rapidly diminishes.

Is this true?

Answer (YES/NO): YES